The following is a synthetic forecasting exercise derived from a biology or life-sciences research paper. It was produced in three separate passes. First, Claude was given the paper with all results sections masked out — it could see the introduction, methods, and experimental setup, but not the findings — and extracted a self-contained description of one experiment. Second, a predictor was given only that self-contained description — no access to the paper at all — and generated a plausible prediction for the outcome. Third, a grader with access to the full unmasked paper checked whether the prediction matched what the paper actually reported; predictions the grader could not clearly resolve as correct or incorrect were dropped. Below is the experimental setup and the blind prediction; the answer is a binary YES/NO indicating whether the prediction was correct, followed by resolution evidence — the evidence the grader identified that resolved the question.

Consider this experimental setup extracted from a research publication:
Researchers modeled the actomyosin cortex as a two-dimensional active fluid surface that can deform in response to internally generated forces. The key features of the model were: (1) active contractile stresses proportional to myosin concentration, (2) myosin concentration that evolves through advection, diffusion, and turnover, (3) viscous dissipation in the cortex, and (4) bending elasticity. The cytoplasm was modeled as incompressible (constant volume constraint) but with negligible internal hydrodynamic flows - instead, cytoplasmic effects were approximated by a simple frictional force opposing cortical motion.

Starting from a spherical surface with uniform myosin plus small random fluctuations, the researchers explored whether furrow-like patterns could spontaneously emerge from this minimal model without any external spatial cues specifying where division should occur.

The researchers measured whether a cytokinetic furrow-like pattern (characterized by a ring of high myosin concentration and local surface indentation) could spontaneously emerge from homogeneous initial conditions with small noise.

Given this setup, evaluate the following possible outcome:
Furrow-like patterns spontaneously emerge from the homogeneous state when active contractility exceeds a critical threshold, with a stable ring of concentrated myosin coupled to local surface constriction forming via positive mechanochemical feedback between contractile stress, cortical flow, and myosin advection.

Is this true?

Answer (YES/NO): YES